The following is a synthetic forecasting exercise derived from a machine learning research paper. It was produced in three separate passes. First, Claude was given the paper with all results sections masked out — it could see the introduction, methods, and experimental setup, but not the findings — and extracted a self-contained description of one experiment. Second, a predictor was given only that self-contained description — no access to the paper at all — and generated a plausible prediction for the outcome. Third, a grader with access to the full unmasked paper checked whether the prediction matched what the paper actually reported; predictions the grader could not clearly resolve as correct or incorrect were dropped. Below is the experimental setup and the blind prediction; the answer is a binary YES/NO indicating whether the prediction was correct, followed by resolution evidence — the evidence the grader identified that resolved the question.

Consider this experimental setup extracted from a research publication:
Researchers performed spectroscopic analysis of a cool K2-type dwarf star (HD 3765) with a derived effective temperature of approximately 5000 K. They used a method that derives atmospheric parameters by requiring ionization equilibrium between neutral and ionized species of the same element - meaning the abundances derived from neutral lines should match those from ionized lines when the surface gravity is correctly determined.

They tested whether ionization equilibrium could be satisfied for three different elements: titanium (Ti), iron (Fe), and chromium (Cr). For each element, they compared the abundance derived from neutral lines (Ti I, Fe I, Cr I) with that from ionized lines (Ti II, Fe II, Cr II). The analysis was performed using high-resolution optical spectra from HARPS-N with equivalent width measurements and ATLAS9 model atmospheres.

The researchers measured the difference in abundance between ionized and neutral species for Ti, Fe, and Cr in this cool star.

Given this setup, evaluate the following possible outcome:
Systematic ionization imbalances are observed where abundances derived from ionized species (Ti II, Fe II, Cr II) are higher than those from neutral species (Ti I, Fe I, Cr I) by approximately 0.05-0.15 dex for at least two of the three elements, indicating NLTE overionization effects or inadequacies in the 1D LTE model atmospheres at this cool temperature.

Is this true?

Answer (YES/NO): NO